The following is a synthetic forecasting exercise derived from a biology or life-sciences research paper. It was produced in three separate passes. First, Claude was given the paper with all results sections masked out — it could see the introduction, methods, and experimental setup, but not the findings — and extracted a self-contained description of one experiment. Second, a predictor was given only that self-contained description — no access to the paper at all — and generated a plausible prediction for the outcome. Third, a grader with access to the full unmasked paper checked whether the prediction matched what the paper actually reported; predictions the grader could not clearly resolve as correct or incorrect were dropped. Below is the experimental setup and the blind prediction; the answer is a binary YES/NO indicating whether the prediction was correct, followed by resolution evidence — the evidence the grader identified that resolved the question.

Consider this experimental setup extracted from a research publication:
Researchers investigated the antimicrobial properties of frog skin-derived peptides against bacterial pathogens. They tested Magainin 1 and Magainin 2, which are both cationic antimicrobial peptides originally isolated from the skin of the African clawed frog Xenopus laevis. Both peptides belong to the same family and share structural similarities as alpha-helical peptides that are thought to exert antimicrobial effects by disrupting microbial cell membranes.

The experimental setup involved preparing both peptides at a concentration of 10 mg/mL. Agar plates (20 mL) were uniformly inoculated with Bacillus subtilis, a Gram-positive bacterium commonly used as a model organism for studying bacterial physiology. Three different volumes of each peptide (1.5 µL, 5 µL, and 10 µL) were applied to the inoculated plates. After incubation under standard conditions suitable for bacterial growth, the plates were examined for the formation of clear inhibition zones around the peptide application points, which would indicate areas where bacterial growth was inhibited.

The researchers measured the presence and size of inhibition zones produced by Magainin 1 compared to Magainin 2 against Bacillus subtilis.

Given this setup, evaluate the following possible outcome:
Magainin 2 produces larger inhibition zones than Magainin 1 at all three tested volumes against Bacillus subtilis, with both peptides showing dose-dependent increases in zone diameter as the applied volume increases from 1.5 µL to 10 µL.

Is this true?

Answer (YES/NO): NO